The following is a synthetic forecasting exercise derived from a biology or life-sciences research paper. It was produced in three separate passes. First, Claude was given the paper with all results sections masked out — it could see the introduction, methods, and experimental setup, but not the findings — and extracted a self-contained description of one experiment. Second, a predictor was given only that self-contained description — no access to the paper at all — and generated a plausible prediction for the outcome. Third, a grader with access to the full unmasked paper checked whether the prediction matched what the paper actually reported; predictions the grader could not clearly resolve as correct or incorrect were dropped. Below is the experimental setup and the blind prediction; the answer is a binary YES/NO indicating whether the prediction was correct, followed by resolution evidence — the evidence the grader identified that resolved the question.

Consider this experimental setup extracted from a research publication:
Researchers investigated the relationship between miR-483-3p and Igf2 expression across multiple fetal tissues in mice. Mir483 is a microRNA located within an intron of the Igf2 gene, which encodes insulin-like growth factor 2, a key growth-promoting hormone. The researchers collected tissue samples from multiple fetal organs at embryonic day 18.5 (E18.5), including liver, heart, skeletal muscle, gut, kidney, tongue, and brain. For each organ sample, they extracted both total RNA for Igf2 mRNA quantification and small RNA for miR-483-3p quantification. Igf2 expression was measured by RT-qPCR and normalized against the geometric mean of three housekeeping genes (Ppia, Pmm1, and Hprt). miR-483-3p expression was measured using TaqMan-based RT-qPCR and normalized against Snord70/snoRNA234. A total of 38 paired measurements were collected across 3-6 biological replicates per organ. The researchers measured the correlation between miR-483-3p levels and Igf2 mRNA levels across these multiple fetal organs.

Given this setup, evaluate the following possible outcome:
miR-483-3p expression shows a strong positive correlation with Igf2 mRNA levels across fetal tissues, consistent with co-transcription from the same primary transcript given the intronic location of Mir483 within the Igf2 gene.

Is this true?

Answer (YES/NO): YES